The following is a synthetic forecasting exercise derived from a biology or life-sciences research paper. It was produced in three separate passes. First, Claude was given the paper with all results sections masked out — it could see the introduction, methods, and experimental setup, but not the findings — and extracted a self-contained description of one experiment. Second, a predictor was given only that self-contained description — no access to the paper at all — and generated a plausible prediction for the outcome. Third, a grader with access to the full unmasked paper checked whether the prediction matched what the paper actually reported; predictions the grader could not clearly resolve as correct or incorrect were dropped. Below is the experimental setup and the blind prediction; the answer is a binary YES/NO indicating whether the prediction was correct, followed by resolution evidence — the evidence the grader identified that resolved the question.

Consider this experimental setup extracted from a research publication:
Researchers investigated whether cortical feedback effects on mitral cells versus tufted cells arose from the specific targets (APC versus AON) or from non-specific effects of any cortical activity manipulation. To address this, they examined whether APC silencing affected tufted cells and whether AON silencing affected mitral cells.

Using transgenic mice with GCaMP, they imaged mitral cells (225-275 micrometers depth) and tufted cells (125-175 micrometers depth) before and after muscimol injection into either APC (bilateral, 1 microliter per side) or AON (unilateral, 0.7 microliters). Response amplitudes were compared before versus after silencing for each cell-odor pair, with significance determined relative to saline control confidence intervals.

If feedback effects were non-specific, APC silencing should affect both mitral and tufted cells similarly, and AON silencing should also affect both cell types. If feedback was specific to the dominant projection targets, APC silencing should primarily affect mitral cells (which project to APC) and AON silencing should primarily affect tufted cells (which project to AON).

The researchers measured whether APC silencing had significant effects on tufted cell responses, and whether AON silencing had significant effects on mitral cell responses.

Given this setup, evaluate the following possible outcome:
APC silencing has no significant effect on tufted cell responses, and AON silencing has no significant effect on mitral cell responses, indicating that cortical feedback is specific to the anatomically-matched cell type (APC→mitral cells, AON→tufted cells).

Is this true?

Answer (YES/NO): NO